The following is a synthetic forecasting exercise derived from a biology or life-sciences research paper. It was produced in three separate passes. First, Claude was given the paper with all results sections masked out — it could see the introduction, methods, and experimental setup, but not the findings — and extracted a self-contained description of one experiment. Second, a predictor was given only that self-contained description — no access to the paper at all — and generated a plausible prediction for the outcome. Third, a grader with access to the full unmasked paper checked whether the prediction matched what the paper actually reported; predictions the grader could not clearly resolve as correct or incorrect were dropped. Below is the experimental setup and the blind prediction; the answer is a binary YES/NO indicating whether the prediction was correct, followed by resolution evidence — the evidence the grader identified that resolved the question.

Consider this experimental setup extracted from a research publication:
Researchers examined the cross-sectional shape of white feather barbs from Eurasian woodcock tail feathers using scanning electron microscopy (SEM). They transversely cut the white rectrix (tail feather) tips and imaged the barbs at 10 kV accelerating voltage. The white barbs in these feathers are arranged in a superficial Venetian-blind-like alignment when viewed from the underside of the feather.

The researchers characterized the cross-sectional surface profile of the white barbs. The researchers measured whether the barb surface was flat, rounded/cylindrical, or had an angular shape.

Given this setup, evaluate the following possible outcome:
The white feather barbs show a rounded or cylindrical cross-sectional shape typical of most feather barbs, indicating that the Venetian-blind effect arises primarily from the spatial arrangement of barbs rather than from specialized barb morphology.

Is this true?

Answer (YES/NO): NO